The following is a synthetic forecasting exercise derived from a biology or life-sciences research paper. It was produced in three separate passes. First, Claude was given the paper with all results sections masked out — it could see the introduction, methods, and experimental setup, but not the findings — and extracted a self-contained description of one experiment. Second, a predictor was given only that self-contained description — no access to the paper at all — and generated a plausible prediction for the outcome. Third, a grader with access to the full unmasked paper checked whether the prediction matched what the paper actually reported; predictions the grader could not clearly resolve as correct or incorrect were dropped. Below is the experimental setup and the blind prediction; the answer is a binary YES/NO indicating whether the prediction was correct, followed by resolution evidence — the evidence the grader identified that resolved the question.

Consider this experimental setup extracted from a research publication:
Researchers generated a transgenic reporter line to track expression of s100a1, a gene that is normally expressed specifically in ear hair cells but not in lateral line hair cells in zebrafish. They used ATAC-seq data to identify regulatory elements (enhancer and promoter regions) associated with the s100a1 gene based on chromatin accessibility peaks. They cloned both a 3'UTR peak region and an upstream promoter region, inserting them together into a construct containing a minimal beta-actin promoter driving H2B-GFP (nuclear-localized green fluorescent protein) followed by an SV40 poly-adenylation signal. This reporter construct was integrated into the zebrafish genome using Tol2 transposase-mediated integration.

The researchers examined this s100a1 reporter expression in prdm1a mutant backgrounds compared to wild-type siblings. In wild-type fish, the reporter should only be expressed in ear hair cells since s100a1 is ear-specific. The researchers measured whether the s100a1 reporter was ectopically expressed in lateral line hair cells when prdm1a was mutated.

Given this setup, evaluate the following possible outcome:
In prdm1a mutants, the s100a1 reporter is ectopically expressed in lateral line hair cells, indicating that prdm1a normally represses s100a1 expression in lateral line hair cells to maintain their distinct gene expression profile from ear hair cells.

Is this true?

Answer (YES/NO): YES